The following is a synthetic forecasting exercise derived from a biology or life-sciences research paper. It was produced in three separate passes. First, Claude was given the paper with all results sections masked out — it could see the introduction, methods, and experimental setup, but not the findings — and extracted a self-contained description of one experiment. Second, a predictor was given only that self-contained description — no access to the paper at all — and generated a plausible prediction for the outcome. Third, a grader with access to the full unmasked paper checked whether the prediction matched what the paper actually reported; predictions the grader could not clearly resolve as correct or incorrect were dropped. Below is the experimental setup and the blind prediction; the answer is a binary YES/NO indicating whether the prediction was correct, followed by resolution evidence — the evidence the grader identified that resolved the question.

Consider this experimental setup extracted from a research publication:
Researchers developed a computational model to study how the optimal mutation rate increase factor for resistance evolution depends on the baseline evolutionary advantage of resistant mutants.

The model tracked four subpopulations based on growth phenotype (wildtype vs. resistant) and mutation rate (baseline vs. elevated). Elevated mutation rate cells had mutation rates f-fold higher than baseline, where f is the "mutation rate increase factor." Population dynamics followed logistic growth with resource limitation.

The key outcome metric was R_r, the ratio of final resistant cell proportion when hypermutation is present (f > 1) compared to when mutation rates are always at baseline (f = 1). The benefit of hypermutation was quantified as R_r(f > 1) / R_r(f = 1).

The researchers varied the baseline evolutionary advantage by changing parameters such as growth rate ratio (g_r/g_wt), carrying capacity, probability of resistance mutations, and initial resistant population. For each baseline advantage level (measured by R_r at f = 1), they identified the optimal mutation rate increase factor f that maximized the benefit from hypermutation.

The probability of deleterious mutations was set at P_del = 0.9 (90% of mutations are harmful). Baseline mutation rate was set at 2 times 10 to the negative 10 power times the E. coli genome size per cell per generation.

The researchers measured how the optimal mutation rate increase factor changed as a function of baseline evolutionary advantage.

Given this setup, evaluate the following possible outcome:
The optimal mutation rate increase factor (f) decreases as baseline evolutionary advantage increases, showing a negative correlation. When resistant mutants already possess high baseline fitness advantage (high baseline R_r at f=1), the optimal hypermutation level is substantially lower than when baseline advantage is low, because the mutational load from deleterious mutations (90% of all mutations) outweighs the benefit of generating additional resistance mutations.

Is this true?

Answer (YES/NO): YES